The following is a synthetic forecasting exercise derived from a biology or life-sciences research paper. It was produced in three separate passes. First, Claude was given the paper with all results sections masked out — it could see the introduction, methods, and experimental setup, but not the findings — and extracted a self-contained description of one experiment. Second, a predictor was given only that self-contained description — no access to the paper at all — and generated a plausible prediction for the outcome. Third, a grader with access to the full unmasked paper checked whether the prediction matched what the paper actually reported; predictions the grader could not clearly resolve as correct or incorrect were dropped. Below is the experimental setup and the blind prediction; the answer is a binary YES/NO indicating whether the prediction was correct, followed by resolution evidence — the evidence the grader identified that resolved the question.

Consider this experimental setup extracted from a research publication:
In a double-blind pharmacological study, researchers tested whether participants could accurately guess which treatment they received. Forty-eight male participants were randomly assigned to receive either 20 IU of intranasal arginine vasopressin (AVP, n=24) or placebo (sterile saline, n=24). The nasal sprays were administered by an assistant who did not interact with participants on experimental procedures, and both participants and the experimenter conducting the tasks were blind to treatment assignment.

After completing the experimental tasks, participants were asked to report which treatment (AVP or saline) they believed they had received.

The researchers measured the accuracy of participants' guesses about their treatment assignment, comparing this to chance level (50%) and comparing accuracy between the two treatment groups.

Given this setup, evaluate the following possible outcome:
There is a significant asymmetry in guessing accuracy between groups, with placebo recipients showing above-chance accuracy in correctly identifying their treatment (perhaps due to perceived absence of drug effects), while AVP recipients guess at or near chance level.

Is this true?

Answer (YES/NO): NO